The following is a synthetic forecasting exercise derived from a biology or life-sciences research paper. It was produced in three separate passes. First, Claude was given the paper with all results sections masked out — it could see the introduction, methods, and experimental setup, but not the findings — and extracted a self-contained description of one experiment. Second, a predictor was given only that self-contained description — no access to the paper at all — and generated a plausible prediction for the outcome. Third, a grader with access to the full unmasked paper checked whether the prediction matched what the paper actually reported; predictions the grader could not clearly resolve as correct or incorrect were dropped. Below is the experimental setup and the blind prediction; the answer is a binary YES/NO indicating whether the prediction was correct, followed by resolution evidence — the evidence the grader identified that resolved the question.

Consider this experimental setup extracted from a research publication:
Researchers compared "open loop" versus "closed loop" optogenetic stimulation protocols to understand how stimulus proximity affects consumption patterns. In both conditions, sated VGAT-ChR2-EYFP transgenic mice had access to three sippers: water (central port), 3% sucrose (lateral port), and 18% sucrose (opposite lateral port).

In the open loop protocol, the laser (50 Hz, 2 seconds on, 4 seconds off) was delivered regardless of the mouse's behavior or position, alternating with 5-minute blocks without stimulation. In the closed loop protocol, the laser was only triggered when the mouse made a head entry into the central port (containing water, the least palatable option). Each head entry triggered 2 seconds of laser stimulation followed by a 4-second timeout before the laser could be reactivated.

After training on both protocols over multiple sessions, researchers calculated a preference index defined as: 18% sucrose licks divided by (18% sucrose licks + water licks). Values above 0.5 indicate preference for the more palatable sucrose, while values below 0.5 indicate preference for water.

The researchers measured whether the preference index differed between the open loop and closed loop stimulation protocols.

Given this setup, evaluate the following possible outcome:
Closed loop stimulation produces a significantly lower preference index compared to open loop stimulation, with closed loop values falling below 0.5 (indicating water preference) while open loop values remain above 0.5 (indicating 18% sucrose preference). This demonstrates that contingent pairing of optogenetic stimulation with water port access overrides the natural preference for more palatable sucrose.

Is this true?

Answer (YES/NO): NO